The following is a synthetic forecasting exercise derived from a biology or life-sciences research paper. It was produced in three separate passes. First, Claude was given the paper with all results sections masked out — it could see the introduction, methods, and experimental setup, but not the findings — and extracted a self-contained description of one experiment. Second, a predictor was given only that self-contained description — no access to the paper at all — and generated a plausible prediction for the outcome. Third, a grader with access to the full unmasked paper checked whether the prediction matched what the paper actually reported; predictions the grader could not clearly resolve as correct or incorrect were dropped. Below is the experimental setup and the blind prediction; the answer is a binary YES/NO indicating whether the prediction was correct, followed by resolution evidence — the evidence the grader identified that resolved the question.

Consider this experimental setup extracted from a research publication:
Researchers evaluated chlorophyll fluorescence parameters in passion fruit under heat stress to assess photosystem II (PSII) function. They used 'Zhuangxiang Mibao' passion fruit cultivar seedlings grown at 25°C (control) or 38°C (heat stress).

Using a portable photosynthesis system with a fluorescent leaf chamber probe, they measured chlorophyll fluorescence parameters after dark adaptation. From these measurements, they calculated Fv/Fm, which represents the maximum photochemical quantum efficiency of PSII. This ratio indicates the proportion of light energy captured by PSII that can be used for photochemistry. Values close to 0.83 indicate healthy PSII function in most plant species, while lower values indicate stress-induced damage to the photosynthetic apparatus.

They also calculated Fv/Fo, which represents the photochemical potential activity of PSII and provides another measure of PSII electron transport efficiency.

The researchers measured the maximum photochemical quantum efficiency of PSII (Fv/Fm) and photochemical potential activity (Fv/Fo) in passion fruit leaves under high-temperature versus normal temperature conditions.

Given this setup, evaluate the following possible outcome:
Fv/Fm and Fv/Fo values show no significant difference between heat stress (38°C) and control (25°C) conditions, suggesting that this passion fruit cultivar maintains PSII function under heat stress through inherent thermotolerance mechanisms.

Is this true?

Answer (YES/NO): NO